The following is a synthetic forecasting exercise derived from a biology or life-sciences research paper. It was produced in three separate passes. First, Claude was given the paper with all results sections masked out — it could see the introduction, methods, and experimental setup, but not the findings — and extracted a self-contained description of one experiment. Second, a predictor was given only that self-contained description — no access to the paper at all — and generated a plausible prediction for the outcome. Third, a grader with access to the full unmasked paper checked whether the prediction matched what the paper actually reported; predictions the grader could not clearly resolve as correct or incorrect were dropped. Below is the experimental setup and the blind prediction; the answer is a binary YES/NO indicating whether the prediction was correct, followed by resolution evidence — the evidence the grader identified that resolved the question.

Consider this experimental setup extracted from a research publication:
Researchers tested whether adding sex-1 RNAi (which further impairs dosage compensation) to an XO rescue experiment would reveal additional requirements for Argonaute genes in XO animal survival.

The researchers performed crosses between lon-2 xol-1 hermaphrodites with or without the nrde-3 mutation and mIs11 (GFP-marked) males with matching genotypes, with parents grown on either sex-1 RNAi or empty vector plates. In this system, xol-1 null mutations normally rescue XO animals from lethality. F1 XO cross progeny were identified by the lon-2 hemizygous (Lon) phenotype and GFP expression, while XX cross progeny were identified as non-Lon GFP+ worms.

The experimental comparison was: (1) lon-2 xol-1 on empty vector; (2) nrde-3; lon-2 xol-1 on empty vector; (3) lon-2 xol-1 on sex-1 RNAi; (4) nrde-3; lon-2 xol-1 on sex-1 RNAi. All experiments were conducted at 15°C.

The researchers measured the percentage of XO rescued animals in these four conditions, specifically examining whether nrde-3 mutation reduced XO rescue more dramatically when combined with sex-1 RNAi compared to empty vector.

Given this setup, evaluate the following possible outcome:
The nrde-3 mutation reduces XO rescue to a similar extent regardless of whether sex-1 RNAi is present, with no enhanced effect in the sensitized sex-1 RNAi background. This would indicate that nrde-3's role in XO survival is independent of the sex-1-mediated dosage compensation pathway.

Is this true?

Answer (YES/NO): NO